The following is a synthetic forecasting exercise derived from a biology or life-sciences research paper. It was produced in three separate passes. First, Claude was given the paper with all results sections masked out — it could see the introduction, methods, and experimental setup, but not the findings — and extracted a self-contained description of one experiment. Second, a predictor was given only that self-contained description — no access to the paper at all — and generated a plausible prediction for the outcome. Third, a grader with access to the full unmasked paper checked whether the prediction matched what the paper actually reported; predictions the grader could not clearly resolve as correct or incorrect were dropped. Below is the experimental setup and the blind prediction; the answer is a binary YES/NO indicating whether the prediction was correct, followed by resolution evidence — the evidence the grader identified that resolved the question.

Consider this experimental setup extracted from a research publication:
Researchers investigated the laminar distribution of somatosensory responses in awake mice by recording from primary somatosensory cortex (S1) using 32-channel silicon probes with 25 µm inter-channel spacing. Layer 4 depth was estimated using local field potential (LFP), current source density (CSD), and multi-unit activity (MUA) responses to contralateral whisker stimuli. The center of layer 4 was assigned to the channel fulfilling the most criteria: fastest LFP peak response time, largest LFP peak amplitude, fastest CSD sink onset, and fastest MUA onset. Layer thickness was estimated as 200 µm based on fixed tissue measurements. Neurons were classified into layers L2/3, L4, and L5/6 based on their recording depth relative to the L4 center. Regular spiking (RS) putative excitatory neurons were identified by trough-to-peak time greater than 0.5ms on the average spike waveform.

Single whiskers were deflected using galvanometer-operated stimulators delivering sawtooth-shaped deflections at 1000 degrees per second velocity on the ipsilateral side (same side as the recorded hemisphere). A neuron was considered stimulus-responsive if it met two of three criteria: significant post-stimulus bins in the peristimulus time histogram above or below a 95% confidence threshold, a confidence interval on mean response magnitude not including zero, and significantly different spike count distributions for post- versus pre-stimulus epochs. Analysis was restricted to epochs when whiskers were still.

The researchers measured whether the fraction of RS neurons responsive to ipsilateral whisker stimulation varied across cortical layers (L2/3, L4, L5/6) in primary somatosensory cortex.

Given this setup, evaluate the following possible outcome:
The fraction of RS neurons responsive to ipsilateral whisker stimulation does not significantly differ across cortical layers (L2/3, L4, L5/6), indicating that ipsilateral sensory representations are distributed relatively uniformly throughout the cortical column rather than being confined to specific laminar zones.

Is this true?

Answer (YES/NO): NO